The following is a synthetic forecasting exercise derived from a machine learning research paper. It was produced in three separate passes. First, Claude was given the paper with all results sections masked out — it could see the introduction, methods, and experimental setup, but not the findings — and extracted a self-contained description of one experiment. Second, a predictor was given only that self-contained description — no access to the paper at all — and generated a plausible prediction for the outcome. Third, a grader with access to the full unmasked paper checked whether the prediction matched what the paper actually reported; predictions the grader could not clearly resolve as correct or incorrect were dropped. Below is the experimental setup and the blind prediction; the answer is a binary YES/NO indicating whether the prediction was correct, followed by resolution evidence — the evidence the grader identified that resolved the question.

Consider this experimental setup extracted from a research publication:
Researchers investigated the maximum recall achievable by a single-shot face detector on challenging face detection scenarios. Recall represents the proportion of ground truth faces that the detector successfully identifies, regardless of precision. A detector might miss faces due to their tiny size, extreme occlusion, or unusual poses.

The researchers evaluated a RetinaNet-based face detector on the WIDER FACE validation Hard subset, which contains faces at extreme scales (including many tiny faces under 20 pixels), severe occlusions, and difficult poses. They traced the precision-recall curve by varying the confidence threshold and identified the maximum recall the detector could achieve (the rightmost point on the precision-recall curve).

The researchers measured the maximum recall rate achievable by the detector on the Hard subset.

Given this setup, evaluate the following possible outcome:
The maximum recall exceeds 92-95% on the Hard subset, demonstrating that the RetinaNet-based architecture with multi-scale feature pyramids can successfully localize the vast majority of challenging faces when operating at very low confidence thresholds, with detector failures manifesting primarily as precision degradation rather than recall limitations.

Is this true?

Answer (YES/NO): NO